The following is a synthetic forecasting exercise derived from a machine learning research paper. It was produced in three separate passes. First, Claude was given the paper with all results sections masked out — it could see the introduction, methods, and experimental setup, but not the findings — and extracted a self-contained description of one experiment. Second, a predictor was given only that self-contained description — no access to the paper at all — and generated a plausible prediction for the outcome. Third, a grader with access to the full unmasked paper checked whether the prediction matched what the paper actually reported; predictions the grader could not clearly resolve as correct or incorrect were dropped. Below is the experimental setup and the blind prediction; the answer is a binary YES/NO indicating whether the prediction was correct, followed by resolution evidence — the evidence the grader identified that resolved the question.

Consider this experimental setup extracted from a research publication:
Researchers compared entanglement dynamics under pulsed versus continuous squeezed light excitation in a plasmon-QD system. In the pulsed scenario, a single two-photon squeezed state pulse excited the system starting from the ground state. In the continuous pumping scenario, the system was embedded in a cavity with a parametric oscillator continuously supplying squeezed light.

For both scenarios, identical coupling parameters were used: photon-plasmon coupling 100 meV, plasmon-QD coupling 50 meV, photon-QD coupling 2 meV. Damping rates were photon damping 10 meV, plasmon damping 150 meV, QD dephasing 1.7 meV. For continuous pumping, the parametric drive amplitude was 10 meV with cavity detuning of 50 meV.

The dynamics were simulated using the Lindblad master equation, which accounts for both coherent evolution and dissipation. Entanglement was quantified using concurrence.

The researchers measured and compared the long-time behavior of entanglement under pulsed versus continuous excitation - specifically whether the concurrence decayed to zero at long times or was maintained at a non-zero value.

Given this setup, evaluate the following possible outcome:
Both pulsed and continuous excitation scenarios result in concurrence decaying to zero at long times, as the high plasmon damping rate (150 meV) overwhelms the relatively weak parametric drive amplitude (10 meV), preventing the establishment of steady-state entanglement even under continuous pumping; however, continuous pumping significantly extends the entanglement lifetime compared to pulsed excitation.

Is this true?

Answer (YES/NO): NO